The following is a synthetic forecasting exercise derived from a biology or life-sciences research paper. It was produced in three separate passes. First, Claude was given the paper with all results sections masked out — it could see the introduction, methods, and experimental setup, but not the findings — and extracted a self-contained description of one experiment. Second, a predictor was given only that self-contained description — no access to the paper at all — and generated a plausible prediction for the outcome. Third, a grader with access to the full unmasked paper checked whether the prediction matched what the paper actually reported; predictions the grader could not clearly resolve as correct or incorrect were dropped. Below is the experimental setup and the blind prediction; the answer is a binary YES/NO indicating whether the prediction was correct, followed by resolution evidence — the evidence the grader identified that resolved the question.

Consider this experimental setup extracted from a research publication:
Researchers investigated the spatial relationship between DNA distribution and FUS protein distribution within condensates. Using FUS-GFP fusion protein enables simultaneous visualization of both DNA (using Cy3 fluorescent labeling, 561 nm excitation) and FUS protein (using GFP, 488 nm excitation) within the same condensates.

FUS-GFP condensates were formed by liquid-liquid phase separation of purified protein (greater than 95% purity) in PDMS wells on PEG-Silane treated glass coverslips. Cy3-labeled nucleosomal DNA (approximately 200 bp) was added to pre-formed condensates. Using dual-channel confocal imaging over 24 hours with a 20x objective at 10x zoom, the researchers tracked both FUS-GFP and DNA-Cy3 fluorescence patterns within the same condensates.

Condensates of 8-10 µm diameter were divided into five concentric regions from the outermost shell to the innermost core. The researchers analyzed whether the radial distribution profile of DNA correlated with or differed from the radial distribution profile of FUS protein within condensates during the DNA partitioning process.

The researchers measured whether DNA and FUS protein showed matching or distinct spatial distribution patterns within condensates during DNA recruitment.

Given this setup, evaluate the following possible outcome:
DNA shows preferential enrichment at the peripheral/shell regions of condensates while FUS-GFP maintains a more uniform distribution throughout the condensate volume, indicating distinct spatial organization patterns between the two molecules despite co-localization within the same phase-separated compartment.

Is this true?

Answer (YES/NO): NO